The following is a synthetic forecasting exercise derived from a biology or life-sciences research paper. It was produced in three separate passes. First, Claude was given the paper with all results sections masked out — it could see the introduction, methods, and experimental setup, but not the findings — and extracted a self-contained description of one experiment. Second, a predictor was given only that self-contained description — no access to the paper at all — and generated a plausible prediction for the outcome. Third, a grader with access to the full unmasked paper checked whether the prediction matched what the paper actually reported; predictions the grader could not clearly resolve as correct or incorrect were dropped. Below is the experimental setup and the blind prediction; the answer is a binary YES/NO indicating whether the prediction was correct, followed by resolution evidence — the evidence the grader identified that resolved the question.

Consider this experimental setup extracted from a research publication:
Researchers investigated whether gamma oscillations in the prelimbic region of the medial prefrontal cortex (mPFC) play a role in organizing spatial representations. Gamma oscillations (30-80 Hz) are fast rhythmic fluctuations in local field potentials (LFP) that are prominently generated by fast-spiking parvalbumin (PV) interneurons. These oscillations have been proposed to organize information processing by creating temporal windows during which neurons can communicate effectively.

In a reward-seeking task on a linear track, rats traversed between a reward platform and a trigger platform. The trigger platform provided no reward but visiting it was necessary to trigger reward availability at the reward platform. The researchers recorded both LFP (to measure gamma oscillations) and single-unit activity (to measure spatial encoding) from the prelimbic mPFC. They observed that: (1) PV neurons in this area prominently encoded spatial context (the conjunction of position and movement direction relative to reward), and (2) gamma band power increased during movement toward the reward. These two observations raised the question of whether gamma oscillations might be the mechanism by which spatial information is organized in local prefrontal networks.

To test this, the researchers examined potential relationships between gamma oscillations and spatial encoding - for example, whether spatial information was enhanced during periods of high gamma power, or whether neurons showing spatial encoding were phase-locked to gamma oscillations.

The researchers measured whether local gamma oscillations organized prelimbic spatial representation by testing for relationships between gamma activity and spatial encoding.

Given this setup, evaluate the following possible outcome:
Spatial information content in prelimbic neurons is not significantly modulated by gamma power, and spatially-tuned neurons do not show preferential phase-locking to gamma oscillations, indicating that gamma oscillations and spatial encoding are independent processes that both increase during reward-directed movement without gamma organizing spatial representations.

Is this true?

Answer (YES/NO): YES